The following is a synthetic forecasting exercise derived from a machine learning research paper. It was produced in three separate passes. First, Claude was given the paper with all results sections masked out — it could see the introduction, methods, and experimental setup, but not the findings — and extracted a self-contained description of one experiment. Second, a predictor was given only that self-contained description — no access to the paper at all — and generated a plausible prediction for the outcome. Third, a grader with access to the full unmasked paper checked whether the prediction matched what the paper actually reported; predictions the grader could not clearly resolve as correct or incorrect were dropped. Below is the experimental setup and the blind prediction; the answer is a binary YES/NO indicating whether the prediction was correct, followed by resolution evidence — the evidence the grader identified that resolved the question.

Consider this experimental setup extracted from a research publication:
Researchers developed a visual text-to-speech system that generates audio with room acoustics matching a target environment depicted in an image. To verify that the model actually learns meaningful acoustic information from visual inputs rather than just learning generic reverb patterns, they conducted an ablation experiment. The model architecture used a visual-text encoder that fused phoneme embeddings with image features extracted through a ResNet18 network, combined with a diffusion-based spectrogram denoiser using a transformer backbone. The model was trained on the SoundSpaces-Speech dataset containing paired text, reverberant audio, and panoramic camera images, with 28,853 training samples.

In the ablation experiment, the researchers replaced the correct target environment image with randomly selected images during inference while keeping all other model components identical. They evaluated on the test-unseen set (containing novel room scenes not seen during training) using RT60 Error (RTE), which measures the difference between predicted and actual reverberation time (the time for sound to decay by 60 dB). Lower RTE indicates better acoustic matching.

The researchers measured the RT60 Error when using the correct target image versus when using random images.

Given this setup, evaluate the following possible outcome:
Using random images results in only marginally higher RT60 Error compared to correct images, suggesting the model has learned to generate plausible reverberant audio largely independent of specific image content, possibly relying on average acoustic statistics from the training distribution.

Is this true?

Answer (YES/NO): NO